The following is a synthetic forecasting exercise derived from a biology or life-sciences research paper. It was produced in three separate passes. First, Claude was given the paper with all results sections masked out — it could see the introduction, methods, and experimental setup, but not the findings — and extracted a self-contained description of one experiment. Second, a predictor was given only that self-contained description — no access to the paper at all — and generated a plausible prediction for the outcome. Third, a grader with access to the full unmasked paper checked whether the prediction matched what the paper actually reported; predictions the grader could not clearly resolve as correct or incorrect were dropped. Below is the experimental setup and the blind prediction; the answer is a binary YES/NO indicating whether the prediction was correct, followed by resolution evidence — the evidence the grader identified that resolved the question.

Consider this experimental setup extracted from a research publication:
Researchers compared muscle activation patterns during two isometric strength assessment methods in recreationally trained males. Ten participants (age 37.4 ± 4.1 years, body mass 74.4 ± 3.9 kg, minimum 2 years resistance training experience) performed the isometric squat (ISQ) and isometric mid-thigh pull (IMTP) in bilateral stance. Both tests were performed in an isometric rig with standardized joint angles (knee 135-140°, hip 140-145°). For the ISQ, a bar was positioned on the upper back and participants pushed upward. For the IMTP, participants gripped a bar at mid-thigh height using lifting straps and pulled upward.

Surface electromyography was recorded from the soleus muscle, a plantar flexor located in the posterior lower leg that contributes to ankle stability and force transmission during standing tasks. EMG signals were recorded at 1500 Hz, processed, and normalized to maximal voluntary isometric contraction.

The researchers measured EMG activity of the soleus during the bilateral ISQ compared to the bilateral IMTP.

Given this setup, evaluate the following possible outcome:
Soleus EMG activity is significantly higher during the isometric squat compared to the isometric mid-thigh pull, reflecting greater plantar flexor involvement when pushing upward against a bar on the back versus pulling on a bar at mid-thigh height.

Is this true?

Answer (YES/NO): NO